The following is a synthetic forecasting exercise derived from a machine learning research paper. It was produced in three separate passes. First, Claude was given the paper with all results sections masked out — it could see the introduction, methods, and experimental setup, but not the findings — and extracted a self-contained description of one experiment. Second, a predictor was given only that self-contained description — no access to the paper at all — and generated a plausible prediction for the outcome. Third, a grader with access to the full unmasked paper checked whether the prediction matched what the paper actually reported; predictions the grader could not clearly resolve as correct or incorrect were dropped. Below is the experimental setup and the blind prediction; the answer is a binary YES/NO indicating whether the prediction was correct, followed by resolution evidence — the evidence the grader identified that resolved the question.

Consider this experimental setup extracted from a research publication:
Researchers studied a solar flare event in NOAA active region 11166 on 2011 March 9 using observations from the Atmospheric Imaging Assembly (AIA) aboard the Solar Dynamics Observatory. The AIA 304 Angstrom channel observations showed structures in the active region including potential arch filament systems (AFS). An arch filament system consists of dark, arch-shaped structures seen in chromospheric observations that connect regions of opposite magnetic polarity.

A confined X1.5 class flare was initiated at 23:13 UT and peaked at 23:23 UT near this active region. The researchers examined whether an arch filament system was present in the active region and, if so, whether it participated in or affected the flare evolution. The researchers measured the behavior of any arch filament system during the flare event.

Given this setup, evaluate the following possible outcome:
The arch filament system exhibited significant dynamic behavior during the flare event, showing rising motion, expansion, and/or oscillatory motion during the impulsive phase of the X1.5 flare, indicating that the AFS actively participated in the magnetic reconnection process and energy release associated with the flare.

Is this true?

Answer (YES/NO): NO